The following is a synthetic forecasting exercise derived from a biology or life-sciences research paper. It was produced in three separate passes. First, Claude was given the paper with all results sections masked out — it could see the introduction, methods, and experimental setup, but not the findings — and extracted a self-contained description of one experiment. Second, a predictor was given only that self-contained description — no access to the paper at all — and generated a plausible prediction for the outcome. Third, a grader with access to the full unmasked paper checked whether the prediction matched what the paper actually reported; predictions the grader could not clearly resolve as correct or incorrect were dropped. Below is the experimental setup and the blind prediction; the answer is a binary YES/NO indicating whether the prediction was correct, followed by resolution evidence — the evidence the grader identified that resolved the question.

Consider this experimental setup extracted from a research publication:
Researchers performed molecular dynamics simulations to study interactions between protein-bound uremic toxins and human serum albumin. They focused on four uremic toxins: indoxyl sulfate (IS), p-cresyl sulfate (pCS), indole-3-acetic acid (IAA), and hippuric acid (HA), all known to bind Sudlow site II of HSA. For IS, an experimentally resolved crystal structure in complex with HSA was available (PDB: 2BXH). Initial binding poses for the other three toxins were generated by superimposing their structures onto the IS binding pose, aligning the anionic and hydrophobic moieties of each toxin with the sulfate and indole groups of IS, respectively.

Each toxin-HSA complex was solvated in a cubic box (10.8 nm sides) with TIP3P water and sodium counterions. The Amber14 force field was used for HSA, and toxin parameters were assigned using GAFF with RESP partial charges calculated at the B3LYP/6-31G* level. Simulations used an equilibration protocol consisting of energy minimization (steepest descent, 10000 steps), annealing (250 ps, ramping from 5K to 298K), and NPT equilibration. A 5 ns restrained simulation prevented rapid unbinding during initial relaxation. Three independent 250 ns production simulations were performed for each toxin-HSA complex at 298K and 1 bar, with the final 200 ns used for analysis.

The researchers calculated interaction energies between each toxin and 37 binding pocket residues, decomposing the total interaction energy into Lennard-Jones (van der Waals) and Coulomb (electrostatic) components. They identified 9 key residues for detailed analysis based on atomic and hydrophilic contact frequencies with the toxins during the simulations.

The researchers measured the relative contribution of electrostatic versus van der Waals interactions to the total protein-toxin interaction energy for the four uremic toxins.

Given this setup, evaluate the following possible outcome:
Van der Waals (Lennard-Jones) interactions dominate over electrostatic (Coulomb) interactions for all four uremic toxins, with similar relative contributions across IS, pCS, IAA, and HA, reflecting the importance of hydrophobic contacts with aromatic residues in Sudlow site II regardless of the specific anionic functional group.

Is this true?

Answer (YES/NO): NO